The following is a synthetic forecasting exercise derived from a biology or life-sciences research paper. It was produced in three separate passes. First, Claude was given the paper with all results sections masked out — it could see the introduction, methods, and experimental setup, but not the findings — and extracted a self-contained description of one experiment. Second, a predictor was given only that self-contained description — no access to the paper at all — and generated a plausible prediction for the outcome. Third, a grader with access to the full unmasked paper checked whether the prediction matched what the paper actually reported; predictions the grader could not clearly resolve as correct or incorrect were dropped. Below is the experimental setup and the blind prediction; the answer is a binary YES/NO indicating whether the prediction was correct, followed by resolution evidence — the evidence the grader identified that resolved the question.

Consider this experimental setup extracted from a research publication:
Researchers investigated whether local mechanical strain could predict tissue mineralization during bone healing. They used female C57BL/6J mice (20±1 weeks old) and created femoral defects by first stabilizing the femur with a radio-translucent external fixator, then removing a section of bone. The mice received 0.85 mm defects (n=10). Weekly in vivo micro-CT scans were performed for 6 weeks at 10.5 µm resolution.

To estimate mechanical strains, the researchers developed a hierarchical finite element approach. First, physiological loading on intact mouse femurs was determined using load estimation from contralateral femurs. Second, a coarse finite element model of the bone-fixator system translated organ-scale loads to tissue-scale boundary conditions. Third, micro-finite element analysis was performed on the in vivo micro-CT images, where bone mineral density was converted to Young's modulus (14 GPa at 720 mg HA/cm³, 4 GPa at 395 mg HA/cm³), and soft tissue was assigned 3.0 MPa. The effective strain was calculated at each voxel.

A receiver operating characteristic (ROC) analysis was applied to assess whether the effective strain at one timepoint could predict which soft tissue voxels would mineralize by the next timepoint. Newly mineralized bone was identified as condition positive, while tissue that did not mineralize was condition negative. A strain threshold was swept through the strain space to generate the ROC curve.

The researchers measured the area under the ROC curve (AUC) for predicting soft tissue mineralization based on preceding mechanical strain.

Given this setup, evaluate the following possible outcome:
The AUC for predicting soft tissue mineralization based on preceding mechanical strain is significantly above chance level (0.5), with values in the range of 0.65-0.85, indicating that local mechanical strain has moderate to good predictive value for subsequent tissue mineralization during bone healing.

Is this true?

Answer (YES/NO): NO